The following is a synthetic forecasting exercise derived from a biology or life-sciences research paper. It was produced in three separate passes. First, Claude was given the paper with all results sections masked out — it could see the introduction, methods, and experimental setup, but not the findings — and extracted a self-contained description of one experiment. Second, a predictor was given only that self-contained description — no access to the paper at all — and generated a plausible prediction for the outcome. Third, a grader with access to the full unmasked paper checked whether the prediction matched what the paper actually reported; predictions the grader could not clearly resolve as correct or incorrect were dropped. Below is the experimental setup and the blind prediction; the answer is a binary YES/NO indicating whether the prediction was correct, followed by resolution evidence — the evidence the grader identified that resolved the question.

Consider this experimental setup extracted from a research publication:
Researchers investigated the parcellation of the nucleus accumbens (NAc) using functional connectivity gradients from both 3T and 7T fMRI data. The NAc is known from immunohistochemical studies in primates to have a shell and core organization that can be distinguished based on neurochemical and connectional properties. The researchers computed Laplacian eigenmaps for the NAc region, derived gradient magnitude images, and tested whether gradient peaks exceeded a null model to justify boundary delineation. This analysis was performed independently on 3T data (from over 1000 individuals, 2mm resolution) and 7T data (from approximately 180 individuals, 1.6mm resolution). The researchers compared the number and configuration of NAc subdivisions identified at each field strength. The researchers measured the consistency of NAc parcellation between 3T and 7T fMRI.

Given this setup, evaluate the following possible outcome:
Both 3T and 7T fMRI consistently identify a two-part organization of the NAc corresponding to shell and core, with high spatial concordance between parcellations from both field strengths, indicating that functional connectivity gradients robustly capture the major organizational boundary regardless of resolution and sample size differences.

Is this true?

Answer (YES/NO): YES